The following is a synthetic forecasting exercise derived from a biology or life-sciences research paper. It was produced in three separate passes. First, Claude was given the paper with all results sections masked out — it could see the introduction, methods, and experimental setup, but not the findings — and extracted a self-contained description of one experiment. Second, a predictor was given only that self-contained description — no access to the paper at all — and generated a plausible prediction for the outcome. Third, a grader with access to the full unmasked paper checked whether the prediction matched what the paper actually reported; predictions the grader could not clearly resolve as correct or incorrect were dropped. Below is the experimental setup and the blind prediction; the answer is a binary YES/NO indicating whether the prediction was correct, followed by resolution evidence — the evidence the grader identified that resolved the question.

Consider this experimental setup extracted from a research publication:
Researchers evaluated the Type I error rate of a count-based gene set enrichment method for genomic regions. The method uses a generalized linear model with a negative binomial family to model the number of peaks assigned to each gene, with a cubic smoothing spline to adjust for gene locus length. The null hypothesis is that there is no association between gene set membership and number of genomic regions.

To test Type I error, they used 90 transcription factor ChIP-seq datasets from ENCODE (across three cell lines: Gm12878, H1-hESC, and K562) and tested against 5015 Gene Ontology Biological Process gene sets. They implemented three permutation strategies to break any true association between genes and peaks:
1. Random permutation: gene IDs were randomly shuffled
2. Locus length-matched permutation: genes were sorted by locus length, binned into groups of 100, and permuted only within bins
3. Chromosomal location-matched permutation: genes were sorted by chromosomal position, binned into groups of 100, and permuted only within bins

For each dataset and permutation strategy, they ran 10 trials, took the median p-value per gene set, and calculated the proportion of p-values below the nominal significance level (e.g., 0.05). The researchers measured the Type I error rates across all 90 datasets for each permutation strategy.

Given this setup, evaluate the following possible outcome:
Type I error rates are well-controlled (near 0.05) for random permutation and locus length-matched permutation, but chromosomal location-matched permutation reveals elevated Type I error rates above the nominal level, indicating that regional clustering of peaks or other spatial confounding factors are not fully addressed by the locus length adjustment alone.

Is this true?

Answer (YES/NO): NO